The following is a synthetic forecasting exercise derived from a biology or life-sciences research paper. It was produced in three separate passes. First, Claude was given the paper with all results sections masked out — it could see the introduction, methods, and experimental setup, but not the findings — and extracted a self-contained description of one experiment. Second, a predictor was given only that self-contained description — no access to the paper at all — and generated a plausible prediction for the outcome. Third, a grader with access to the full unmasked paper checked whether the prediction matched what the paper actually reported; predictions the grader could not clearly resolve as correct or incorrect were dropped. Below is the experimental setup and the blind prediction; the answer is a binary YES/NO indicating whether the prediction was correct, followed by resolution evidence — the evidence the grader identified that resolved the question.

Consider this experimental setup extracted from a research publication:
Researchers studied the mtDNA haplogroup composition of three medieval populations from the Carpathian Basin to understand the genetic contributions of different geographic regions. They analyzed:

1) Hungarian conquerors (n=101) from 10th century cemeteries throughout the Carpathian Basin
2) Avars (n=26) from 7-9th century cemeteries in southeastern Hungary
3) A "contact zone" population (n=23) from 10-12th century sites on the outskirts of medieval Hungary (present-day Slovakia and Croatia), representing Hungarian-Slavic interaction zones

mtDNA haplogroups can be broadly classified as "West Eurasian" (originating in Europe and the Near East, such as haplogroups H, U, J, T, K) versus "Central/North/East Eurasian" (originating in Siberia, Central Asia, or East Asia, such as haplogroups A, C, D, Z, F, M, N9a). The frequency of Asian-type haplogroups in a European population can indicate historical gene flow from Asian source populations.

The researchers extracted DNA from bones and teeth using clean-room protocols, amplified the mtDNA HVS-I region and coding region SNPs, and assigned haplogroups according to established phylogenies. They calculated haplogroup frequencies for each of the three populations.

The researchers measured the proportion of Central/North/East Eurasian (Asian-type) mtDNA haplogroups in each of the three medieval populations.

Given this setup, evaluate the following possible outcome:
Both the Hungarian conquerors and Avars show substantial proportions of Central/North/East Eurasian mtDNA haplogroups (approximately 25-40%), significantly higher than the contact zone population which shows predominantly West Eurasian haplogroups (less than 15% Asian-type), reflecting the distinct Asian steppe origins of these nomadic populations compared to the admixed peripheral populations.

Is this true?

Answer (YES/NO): NO